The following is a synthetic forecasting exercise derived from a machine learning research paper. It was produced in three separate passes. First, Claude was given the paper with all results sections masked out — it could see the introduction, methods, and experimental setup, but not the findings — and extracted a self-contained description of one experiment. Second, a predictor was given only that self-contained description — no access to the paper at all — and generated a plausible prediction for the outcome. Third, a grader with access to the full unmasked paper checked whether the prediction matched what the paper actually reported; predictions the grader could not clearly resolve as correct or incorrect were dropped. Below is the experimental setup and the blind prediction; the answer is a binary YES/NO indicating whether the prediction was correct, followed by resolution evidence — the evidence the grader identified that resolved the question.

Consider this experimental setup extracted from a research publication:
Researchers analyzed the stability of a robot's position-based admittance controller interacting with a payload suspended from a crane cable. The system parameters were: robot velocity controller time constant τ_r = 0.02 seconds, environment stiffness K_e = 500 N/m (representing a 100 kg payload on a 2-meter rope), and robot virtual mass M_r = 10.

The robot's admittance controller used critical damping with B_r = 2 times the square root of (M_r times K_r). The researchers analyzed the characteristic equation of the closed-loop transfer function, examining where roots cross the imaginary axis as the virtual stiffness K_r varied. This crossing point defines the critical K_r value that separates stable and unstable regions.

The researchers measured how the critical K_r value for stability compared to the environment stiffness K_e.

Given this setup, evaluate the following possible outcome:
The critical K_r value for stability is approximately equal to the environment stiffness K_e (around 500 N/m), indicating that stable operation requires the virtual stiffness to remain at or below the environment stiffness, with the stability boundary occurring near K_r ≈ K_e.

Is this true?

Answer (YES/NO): NO